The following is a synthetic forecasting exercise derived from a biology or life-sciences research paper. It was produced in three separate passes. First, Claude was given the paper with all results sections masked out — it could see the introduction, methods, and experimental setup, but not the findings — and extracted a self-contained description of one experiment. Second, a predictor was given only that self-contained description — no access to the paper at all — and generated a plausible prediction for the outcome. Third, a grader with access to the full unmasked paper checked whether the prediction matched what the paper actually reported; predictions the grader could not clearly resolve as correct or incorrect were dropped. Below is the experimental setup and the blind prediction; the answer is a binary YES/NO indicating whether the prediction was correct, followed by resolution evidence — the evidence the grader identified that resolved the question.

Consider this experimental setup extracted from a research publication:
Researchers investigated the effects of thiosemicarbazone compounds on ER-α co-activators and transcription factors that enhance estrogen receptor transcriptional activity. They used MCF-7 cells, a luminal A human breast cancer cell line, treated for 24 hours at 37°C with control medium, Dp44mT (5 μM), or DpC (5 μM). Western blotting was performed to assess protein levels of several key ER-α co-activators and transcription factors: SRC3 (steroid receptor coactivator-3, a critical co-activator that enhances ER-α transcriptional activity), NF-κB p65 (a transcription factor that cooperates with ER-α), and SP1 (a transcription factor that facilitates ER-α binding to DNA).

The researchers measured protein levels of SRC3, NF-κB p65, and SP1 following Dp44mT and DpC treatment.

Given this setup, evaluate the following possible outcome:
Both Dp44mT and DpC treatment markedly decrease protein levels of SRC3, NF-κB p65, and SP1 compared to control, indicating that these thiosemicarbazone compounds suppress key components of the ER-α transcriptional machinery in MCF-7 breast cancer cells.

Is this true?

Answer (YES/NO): NO